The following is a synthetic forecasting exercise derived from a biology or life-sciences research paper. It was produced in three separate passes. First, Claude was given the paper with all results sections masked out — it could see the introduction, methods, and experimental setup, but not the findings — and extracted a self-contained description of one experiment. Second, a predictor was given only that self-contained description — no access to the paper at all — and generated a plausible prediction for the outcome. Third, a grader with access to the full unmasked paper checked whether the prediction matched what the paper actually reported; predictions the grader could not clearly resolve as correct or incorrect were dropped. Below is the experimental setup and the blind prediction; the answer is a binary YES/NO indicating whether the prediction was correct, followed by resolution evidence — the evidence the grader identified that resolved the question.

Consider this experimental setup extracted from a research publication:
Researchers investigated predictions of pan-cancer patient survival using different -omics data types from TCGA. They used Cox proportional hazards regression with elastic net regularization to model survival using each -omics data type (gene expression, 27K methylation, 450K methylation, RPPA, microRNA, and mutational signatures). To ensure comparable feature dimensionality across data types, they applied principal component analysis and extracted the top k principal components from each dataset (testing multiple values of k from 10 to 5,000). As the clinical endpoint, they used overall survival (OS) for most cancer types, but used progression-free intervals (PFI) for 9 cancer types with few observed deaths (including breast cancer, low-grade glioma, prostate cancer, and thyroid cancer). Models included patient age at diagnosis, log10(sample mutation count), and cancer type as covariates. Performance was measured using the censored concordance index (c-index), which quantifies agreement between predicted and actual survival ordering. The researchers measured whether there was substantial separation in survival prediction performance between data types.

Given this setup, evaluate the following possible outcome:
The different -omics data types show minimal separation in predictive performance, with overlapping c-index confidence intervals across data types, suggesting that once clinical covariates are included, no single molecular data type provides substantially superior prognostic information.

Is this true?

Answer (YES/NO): YES